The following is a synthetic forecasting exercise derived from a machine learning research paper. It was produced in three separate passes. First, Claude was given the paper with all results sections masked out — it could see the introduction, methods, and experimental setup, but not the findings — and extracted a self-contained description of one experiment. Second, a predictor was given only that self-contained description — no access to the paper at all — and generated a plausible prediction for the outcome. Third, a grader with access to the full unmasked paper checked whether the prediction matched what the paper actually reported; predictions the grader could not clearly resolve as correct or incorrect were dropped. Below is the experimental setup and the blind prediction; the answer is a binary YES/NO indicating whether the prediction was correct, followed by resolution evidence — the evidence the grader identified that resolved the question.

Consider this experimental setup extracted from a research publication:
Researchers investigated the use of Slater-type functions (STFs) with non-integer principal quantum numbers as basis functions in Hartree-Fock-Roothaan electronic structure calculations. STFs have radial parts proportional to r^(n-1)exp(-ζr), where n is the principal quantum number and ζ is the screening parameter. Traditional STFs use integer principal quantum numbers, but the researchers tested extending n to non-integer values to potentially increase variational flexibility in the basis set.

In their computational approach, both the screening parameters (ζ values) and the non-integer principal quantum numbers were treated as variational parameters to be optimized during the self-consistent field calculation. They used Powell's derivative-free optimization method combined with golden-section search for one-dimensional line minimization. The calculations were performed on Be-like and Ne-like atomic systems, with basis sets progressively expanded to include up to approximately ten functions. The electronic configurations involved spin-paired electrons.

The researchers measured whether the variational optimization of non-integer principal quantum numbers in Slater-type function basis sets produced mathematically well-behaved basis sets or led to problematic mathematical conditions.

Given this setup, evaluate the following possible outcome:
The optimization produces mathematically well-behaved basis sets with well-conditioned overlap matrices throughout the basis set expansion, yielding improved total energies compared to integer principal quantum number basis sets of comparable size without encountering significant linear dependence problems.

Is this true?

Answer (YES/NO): NO